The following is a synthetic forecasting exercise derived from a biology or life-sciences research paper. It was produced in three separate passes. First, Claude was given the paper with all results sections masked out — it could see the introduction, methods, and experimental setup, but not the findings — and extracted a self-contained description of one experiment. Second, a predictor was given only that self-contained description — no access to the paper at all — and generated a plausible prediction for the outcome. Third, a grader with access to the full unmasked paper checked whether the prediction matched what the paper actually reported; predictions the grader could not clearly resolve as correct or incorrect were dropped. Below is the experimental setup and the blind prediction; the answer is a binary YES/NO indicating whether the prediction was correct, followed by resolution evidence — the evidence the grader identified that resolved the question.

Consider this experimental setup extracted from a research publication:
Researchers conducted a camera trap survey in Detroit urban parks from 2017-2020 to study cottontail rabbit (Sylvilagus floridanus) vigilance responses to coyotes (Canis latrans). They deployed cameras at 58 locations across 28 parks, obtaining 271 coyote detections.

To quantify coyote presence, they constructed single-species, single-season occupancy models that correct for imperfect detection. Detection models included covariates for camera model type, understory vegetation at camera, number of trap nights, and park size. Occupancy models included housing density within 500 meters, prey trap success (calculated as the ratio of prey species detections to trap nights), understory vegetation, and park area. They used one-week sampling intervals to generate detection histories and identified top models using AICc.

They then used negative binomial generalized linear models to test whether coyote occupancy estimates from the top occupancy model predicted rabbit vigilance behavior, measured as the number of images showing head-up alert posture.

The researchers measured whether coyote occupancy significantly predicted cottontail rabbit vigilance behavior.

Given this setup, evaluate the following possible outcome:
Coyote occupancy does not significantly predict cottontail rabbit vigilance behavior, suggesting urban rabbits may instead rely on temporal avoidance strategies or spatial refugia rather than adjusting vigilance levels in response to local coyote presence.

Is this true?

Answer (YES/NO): NO